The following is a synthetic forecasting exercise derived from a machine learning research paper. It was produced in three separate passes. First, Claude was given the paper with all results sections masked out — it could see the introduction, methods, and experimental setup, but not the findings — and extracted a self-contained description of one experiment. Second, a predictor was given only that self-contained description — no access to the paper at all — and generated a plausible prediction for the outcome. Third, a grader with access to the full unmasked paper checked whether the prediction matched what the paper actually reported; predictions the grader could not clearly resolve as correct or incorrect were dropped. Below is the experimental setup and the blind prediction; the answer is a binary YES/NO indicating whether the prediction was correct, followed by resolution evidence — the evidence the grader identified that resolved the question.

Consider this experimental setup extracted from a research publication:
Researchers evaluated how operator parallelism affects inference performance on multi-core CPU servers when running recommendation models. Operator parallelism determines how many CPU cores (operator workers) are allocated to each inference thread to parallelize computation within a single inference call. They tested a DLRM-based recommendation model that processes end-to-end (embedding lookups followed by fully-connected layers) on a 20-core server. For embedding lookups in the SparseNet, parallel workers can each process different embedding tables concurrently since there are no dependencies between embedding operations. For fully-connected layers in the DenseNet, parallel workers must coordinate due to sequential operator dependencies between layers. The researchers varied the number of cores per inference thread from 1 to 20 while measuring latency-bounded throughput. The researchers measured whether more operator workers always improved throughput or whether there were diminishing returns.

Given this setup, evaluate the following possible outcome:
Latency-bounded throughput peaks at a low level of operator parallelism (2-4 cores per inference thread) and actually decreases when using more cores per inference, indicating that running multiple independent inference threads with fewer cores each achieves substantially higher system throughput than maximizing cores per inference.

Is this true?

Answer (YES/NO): NO